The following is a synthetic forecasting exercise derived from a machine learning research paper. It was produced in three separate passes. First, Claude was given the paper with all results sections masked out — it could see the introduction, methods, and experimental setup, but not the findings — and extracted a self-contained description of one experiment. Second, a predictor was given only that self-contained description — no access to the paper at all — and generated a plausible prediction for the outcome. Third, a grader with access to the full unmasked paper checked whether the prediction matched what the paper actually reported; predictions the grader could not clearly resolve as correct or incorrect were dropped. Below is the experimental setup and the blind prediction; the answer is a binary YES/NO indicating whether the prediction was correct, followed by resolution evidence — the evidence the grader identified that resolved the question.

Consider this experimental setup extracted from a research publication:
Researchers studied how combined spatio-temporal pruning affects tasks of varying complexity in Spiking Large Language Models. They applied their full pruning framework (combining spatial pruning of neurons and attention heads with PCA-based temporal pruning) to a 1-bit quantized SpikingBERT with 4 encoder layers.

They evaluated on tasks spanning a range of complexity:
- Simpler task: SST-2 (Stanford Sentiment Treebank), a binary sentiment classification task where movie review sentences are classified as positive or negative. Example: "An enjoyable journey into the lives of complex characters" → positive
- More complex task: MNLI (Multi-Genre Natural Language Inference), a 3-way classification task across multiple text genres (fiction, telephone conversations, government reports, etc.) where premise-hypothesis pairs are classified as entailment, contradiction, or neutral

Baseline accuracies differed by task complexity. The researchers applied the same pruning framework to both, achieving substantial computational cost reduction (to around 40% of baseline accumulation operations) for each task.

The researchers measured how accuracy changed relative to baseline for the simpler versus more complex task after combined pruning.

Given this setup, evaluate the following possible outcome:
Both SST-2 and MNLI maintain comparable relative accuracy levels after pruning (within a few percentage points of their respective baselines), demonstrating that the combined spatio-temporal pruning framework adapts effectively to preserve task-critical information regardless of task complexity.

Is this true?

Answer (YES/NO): YES